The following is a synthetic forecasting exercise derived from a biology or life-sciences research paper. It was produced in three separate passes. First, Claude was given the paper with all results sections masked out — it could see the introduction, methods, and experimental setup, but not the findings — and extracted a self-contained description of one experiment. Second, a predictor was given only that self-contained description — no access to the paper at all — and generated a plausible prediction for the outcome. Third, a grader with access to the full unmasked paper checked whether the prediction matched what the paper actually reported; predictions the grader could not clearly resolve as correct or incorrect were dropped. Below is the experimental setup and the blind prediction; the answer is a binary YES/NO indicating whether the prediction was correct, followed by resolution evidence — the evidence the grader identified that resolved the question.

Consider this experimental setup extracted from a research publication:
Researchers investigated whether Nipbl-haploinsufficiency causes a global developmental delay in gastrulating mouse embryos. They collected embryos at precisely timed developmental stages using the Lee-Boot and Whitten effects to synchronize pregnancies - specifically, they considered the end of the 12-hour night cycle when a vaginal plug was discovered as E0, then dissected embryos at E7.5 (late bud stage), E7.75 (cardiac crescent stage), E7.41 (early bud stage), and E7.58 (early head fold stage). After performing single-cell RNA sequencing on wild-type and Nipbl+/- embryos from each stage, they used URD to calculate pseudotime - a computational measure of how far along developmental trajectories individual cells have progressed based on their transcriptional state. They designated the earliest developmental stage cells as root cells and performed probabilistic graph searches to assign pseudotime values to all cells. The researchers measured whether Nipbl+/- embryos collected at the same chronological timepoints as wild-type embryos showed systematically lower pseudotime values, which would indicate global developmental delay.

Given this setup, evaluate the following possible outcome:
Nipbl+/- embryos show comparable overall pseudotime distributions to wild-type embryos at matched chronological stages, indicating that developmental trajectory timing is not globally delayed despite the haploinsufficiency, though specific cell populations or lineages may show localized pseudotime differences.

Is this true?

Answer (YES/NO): YES